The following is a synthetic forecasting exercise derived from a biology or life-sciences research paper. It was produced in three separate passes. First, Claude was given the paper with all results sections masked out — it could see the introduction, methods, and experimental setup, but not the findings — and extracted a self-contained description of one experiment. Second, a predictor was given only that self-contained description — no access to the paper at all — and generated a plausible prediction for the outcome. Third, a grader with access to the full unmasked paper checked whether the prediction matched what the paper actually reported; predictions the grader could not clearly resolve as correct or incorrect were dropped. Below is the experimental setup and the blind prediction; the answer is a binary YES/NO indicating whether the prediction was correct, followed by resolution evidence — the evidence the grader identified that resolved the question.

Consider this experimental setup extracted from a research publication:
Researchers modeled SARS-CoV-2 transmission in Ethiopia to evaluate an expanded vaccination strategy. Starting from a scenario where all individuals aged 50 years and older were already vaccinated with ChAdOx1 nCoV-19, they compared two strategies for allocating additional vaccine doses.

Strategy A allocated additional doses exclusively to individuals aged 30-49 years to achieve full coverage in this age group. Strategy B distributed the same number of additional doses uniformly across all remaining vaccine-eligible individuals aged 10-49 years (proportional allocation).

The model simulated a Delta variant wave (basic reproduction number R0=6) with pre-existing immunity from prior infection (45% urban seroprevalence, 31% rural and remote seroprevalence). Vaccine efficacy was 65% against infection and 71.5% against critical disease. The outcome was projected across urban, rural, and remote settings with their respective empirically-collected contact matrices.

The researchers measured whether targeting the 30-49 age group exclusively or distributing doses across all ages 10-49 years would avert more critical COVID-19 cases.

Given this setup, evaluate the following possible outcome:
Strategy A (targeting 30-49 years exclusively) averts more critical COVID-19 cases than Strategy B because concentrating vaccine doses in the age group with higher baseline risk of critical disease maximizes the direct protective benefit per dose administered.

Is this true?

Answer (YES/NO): YES